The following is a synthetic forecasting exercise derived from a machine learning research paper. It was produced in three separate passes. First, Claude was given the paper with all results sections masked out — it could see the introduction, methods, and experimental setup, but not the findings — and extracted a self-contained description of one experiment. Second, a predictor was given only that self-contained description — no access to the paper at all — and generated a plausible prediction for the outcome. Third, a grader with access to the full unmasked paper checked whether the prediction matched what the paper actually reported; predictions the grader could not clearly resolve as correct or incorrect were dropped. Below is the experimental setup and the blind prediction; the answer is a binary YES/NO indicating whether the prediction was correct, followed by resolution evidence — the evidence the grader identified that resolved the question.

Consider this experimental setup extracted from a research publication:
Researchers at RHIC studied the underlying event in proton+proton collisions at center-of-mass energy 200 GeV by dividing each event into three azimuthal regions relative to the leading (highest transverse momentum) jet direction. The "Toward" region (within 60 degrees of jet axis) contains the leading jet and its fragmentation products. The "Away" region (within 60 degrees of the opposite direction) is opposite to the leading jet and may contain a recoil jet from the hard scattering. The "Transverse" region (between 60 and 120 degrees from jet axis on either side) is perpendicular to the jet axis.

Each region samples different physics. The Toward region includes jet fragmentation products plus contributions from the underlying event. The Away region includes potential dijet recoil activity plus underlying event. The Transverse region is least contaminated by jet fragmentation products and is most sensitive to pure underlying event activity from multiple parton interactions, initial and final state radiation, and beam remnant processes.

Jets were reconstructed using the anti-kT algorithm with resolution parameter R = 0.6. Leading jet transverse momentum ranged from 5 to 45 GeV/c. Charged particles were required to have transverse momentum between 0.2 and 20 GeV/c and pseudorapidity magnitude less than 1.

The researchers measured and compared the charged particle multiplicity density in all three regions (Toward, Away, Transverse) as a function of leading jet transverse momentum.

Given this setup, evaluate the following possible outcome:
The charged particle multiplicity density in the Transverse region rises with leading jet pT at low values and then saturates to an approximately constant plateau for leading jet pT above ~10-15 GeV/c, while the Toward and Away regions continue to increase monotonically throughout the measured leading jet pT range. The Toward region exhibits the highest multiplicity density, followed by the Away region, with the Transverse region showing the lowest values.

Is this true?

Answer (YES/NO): NO